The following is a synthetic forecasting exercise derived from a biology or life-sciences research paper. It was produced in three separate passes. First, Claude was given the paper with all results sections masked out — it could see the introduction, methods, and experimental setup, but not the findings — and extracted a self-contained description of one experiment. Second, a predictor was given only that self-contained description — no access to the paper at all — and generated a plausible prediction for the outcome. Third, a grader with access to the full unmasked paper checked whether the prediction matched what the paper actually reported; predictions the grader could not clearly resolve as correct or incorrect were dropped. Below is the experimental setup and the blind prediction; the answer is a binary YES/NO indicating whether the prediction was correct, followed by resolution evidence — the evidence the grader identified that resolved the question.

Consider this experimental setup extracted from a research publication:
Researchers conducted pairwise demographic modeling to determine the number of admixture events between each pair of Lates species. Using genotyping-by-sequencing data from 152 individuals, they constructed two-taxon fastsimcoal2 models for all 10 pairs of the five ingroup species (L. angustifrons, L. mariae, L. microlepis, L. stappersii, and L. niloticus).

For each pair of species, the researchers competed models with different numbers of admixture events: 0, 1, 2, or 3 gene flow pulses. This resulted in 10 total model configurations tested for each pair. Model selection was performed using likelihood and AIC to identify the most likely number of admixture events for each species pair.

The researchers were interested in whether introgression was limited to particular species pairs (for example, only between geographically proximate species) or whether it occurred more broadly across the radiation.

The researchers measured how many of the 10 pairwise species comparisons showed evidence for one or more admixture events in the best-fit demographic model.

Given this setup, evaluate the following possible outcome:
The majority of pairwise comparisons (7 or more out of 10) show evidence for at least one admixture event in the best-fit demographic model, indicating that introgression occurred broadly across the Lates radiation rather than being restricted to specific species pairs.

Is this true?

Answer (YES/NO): YES